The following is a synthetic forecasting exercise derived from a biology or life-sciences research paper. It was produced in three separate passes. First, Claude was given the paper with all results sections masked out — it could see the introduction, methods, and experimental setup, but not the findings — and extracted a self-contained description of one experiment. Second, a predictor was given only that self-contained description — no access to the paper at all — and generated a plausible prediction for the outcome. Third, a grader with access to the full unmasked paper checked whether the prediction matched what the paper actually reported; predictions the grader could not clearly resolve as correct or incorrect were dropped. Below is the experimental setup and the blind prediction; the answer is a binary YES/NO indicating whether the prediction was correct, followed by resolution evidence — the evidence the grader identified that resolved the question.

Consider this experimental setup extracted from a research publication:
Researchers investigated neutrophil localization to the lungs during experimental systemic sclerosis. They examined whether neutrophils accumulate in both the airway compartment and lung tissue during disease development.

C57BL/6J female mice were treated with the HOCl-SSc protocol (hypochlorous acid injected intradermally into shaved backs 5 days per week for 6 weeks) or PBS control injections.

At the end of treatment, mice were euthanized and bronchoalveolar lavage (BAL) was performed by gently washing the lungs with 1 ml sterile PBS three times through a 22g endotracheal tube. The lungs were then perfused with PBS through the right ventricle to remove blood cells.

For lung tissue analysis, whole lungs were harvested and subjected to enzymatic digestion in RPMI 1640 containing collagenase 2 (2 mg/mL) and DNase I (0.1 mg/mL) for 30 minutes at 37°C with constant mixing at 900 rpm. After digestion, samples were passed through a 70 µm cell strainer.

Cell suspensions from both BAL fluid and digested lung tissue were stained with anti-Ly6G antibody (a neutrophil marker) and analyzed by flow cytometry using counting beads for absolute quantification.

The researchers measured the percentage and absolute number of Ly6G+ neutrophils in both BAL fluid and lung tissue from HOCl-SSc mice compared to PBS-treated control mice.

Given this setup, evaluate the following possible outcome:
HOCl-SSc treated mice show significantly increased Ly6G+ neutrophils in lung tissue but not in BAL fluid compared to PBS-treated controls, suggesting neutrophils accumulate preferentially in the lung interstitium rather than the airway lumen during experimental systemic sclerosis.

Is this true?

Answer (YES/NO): YES